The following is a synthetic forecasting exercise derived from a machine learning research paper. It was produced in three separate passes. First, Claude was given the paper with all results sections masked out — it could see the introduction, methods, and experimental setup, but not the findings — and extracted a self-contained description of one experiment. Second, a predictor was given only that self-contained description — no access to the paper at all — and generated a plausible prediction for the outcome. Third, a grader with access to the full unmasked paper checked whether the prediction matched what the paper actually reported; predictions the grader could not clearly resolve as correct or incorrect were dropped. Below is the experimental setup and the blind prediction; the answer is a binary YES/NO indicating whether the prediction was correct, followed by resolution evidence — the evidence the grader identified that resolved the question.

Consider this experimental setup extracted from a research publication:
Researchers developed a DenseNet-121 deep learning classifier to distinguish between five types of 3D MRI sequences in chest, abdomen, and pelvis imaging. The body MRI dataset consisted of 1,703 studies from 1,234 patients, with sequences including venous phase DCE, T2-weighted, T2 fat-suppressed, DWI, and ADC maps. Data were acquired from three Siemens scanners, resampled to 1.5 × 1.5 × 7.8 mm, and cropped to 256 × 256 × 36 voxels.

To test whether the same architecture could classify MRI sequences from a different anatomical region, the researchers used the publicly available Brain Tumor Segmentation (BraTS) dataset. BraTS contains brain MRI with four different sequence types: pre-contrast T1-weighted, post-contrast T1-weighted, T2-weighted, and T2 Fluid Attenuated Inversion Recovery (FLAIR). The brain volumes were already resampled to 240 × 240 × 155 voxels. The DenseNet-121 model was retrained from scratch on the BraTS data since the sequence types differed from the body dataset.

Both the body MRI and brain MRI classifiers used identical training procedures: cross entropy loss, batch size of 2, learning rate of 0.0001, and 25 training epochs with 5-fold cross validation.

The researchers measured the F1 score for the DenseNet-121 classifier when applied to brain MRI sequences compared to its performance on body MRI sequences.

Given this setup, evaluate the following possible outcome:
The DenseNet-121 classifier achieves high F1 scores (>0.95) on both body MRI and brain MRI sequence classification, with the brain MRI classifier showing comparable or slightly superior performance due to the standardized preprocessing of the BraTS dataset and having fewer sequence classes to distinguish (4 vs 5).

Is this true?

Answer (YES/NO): NO